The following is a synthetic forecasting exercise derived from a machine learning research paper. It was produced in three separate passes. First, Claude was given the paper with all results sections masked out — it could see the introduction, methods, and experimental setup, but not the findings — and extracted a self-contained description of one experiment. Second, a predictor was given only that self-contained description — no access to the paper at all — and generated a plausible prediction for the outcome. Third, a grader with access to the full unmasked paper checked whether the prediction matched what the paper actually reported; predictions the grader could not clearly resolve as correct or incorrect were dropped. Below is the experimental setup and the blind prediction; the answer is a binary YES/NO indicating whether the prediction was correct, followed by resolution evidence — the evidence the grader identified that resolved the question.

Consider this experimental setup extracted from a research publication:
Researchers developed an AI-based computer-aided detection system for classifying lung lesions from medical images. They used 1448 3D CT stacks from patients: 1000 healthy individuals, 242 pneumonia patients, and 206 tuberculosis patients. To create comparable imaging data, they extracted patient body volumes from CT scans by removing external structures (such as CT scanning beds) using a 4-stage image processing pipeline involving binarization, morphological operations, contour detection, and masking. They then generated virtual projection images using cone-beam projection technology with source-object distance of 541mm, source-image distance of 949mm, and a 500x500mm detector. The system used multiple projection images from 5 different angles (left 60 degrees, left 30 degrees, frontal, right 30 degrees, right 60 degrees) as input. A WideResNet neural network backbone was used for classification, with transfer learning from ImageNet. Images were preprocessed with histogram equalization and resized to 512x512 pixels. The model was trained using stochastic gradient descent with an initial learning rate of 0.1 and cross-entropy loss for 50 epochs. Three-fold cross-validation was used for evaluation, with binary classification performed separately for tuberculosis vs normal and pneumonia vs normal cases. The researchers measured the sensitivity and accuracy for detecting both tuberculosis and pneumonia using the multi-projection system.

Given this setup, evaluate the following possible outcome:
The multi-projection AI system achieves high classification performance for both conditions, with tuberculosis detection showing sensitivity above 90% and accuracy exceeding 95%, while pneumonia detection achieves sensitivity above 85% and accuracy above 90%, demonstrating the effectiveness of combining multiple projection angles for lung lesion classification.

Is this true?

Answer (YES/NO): NO